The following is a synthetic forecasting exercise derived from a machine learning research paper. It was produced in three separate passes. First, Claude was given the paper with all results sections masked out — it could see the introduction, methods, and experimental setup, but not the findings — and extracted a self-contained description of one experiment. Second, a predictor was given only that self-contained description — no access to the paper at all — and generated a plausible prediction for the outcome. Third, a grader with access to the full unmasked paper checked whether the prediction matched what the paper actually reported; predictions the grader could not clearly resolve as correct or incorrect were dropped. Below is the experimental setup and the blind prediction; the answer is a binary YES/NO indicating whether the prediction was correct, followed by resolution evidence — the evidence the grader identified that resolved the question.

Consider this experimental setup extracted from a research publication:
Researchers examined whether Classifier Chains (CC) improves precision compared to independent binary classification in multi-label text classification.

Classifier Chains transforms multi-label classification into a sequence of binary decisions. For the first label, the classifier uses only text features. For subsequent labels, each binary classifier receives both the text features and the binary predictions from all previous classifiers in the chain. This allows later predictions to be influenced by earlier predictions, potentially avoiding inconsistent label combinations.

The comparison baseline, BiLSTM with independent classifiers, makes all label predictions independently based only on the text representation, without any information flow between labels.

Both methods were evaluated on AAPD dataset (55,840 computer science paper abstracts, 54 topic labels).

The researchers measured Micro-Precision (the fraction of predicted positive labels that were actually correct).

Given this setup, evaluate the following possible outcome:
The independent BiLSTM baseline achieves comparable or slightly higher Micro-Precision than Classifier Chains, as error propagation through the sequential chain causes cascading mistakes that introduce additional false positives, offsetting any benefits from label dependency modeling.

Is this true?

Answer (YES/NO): NO